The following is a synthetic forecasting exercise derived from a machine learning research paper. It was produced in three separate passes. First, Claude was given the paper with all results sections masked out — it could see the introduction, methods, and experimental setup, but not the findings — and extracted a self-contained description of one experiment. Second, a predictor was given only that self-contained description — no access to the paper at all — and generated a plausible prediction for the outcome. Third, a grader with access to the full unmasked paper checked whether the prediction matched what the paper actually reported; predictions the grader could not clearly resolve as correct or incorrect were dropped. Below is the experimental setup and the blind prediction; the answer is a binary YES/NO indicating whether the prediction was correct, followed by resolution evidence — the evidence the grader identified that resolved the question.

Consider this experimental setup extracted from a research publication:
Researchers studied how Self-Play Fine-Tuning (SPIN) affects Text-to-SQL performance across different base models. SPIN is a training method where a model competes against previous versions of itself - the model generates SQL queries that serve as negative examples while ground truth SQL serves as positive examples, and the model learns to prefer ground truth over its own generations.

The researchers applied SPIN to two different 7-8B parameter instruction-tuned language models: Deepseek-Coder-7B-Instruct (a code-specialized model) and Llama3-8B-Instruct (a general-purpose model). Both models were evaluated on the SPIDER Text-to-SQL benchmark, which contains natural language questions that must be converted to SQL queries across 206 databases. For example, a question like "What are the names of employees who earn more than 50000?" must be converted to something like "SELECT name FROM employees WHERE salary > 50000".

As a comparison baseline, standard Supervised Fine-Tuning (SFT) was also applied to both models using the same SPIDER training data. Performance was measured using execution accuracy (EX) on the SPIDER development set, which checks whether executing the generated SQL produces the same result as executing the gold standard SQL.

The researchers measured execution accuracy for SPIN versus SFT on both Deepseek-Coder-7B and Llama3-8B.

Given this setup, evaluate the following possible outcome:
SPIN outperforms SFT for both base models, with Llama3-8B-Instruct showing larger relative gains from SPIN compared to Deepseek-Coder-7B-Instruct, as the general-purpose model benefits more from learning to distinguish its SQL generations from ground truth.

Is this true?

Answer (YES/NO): NO